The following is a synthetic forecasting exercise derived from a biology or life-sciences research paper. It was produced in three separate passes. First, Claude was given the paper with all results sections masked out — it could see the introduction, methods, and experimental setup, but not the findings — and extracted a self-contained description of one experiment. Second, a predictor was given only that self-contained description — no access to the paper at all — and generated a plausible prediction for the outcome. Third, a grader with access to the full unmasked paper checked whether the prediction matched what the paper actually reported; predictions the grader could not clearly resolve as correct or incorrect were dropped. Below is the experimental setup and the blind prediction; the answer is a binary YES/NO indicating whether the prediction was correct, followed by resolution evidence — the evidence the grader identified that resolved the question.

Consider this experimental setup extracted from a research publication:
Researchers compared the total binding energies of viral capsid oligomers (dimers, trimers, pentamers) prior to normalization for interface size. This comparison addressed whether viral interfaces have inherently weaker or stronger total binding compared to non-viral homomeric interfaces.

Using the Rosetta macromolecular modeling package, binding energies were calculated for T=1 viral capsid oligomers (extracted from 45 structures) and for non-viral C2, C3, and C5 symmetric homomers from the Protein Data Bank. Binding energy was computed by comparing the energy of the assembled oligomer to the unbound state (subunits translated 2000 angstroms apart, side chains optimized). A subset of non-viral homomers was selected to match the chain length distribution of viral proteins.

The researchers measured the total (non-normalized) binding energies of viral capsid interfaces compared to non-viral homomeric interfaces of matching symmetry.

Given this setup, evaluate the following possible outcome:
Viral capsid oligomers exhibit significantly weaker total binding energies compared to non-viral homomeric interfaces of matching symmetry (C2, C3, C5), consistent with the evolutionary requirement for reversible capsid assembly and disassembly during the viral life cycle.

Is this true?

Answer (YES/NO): NO